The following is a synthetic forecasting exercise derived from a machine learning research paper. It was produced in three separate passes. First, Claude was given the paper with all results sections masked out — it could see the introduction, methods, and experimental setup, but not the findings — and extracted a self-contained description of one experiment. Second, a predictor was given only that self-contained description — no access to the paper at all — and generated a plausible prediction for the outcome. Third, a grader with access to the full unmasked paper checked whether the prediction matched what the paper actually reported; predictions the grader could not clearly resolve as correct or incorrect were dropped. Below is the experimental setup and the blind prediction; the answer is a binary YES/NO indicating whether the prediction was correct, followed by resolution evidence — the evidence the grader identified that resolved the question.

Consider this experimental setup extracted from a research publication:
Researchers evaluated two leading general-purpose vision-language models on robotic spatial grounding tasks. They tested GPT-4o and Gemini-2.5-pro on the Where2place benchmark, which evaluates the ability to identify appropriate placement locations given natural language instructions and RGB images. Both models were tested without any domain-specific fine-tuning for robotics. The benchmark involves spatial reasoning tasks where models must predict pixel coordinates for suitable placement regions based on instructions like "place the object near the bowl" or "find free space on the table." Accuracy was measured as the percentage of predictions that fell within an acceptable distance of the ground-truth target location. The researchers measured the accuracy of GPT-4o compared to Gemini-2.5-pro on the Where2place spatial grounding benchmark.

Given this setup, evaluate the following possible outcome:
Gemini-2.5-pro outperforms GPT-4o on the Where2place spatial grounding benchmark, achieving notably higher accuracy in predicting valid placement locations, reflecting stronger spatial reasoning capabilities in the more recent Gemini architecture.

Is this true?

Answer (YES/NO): YES